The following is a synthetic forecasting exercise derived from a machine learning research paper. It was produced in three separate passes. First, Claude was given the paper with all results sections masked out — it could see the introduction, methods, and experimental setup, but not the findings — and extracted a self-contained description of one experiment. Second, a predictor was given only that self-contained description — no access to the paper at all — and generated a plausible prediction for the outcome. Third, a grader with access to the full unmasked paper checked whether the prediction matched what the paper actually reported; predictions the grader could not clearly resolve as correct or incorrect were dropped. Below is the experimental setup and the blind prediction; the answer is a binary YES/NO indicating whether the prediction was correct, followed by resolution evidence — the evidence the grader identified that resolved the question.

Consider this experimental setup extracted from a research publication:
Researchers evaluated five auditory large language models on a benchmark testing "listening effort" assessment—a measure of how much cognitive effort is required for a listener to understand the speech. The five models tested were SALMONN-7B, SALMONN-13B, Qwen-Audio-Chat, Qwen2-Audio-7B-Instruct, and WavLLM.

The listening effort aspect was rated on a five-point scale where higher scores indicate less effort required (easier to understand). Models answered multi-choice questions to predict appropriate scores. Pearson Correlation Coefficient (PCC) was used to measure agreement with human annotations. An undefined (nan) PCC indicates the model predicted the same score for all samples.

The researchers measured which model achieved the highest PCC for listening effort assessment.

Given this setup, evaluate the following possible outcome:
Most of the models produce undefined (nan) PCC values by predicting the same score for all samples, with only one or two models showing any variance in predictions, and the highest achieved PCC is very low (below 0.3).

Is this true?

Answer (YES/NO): NO